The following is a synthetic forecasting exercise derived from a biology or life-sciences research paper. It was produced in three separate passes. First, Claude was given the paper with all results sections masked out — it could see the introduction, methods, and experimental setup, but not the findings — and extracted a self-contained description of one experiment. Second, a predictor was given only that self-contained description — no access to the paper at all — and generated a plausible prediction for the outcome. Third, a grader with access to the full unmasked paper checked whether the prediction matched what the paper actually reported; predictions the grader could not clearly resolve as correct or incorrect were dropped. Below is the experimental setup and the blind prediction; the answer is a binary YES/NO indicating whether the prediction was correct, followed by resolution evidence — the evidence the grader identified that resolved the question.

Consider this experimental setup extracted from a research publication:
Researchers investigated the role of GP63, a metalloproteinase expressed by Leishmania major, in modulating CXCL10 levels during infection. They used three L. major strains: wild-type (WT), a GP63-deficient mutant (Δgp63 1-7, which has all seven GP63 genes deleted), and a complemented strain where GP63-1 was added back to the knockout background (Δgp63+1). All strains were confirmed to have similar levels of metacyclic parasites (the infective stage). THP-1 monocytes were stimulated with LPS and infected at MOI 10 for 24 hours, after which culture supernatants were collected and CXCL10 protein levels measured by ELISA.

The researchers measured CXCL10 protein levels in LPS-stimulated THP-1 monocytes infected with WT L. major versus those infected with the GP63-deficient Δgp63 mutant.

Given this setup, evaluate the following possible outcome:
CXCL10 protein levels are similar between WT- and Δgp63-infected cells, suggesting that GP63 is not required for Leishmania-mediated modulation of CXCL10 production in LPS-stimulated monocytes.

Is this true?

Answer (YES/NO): NO